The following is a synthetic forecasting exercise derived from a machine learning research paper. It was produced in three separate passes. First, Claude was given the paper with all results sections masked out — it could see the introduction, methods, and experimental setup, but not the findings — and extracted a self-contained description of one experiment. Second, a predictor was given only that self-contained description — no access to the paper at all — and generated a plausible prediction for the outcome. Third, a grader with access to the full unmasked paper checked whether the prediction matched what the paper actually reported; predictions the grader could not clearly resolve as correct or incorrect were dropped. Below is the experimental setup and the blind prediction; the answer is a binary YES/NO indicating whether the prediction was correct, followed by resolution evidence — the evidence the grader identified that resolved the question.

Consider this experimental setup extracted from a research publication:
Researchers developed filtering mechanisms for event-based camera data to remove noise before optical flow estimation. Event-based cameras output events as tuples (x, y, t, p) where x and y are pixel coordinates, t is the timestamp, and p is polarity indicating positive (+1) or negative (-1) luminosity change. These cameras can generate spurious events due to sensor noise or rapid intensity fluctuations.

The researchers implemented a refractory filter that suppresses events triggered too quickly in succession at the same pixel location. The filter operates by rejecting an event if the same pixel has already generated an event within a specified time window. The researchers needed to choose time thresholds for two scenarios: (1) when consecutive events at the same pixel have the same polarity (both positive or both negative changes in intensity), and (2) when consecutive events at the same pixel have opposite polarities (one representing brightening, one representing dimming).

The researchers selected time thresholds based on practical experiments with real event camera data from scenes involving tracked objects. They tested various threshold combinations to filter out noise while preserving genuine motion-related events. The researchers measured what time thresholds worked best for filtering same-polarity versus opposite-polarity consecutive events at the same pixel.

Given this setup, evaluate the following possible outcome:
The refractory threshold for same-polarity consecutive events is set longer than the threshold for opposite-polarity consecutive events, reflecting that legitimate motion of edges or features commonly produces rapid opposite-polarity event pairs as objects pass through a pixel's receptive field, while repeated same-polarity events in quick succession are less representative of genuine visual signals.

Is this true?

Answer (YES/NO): YES